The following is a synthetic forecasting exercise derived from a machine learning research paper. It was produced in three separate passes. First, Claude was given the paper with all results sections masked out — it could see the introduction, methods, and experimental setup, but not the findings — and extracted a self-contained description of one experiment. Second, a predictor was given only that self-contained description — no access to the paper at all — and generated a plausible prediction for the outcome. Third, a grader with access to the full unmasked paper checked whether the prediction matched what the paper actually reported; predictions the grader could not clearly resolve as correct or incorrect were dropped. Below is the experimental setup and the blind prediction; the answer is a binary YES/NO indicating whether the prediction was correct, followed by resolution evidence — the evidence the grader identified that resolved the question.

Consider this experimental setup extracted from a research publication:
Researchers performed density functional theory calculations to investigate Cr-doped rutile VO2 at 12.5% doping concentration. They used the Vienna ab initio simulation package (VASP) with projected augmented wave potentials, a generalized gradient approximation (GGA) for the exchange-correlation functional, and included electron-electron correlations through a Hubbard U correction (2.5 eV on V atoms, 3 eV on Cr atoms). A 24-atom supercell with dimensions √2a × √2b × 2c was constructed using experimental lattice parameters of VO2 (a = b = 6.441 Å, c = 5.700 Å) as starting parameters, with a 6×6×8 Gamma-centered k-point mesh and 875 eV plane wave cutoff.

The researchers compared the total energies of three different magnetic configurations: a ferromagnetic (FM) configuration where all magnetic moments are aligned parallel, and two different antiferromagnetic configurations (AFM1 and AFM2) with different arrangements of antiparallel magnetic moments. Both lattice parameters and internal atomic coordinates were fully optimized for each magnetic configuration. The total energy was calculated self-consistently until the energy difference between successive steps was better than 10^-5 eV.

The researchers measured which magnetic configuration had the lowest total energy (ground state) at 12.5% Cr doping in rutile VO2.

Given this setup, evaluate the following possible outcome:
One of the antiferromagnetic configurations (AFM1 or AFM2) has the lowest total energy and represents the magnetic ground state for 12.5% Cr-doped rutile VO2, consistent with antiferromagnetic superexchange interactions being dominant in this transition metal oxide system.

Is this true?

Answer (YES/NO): NO